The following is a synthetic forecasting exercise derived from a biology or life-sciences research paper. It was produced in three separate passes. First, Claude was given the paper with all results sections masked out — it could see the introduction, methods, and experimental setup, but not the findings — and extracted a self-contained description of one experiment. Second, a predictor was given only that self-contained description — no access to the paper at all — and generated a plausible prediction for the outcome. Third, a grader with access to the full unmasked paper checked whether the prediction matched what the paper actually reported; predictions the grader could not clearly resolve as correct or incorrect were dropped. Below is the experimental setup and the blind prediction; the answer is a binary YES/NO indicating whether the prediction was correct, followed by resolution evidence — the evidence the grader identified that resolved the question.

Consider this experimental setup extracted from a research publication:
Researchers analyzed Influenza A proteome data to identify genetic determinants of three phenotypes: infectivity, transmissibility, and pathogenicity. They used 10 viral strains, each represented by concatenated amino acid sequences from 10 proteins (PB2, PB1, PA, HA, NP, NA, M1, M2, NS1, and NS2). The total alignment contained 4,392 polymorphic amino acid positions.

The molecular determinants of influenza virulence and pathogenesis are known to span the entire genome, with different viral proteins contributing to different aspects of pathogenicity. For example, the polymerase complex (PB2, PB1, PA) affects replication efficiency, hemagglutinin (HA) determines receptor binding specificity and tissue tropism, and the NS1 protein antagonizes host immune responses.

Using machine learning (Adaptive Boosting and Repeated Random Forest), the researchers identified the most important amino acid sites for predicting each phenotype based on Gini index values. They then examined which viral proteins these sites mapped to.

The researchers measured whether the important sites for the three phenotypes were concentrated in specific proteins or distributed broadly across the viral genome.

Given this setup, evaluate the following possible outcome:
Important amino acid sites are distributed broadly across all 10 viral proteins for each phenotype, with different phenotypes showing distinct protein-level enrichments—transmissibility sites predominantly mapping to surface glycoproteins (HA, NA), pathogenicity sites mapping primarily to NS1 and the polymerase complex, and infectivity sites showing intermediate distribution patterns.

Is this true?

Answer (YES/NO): NO